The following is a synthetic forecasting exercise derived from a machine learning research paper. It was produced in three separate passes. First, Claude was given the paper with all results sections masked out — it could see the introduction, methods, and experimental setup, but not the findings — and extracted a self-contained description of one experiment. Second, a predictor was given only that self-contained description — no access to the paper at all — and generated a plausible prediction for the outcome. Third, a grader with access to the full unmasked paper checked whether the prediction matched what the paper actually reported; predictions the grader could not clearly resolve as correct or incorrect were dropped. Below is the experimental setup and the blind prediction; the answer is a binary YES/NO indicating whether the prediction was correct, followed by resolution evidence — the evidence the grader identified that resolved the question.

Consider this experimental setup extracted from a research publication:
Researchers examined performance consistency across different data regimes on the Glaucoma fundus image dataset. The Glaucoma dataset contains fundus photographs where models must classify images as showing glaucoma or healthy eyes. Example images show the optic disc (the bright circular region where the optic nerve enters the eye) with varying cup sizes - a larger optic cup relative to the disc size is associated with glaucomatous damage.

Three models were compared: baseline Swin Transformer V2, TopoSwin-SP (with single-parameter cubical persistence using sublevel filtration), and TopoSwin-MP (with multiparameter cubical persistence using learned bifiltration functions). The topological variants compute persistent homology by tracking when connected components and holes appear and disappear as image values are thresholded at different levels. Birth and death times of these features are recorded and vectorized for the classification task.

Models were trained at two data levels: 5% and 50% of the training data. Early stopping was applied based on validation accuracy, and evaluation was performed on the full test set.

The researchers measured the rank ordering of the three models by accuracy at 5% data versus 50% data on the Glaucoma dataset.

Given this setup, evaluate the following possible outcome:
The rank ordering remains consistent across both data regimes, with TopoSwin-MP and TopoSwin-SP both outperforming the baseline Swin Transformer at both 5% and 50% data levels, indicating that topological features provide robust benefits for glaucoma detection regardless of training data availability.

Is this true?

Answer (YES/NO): NO